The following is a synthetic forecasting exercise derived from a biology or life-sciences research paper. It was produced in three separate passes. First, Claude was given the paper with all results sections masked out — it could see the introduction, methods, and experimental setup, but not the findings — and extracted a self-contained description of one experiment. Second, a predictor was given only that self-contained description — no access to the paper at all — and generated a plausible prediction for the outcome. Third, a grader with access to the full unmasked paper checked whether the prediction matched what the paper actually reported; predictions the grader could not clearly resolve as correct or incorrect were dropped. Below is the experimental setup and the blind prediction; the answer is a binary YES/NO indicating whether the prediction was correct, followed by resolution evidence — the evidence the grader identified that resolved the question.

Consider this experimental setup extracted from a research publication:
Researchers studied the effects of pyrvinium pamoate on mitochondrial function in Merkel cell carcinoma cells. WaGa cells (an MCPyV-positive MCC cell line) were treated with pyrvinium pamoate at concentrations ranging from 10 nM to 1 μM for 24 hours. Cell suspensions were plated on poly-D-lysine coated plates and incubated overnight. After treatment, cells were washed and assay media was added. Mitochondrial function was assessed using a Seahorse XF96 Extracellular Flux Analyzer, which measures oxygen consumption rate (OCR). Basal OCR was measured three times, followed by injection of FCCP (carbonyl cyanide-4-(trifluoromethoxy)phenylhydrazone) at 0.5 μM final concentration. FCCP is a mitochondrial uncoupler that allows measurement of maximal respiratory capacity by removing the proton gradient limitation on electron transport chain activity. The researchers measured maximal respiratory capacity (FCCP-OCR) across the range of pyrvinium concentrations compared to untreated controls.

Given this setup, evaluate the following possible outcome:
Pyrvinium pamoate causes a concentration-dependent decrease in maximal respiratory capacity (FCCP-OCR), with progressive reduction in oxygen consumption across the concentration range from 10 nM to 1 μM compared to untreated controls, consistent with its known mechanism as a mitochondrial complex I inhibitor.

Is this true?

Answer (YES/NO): NO